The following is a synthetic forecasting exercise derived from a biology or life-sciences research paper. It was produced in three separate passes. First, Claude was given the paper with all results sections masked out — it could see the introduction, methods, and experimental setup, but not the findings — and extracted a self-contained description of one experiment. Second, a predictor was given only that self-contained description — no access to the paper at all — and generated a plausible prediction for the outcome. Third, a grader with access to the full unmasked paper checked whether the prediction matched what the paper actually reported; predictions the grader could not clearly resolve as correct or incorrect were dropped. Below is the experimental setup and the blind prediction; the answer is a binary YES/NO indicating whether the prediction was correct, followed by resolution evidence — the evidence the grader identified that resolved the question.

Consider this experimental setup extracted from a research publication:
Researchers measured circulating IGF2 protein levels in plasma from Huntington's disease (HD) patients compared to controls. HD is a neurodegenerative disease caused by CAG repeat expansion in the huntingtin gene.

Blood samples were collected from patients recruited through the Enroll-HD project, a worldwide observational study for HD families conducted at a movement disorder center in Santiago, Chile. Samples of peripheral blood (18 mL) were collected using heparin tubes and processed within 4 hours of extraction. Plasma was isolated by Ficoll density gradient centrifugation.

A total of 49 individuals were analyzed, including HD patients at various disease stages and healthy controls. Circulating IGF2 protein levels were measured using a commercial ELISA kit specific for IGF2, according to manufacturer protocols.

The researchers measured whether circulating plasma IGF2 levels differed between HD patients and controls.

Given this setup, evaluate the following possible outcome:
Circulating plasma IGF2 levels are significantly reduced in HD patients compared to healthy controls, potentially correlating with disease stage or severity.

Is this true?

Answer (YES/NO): YES